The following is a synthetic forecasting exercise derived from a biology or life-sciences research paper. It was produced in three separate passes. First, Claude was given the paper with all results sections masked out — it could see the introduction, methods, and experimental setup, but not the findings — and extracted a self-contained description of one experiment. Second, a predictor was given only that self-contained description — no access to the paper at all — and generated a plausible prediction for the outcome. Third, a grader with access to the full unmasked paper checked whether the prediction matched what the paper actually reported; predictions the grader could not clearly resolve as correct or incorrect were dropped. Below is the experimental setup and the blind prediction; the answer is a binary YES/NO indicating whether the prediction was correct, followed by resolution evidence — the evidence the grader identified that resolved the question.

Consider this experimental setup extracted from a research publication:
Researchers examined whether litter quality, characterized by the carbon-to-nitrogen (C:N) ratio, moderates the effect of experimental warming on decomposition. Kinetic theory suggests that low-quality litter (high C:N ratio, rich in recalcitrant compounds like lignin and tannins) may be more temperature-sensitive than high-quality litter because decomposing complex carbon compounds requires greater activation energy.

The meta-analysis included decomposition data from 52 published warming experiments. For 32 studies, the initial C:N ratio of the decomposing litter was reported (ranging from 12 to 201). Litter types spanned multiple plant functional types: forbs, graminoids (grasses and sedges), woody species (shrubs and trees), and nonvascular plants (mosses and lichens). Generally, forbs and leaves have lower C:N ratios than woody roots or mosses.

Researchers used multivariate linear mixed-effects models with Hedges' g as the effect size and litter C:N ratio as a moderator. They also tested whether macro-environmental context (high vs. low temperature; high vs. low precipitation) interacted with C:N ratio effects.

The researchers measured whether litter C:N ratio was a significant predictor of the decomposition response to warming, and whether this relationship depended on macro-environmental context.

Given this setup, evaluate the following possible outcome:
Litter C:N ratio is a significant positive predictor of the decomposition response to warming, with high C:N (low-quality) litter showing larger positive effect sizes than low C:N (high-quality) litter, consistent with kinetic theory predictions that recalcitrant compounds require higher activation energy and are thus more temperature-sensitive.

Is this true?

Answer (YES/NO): NO